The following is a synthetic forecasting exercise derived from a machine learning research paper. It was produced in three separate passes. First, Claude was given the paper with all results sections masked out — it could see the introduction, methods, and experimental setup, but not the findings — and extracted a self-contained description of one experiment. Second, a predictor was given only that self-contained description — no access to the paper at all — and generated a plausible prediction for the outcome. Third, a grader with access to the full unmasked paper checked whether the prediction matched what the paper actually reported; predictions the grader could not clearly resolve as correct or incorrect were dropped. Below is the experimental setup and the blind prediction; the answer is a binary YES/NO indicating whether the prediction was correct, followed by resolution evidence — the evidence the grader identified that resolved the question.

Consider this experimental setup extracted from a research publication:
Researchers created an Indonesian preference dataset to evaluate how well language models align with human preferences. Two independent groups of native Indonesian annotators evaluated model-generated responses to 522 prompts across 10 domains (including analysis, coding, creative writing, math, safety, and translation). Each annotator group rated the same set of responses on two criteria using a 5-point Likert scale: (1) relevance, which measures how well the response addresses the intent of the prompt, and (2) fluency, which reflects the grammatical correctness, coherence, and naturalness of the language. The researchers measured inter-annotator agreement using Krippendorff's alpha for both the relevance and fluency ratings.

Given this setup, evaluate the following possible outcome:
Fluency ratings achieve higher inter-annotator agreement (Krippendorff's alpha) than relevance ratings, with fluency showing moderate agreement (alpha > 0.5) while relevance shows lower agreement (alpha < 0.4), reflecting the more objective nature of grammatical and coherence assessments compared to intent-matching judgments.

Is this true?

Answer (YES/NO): NO